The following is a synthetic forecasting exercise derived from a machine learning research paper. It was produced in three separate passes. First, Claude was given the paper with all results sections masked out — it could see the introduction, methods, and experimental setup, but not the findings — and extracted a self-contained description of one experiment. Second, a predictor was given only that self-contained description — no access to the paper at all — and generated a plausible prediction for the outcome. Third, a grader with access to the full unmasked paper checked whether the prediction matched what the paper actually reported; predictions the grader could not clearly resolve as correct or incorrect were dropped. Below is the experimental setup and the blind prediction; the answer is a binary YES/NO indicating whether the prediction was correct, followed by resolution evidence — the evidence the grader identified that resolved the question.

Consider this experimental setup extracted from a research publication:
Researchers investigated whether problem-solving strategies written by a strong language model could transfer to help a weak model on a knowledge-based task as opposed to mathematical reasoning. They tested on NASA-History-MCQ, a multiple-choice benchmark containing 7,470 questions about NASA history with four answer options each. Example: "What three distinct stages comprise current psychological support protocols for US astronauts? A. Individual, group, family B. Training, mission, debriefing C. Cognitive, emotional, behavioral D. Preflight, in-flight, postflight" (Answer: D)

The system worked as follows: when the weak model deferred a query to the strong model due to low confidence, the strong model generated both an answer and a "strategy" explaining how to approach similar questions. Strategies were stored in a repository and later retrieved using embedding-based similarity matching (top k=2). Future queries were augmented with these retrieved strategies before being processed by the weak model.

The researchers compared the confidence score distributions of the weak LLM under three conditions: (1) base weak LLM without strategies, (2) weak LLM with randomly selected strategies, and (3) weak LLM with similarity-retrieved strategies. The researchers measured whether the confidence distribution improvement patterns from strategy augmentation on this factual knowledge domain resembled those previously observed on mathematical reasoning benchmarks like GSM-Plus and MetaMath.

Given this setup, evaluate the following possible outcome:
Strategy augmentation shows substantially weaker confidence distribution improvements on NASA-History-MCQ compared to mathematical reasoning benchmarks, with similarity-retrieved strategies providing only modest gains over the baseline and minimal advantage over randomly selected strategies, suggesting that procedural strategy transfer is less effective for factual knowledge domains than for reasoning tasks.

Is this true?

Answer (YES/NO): YES